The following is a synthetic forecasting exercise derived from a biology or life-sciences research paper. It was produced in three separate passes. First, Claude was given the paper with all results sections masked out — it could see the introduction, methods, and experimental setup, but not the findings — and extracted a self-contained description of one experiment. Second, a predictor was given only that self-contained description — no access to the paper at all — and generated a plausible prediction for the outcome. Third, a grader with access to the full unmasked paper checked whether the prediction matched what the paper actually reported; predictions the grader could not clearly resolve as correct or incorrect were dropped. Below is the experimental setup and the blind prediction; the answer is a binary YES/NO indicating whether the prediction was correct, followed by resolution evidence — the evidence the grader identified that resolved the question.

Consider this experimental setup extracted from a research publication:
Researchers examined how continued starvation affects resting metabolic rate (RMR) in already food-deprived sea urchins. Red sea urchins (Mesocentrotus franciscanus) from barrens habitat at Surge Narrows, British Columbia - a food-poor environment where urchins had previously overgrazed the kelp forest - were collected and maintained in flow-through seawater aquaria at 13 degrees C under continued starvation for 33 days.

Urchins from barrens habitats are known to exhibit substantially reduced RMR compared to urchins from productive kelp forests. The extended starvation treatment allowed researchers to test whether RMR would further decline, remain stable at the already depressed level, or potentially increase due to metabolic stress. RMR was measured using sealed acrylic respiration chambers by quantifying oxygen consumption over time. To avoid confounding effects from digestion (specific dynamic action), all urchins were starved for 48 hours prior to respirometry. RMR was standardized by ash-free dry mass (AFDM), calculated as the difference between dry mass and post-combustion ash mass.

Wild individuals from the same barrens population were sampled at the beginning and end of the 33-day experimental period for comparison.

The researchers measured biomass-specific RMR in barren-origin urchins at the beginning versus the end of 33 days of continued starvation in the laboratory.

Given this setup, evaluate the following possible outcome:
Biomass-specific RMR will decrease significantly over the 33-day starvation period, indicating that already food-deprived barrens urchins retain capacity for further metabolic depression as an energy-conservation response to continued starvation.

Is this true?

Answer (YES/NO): NO